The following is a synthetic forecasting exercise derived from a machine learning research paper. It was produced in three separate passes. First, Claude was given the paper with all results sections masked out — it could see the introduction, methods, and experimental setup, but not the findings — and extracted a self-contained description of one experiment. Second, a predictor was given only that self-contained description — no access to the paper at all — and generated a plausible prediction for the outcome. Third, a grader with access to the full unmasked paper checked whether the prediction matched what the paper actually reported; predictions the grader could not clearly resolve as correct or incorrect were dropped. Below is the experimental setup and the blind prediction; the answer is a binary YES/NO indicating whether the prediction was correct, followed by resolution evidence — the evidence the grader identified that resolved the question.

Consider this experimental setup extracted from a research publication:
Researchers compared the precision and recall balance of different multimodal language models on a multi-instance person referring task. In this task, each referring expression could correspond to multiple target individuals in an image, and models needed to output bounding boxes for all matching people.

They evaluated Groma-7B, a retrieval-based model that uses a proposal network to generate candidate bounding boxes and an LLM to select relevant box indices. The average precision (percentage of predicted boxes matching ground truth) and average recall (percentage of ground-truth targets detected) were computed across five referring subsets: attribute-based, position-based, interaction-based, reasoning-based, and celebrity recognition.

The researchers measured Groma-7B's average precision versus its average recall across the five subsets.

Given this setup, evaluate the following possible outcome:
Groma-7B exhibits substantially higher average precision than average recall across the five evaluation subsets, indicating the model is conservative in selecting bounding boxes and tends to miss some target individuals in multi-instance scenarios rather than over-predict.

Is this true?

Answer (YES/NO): NO